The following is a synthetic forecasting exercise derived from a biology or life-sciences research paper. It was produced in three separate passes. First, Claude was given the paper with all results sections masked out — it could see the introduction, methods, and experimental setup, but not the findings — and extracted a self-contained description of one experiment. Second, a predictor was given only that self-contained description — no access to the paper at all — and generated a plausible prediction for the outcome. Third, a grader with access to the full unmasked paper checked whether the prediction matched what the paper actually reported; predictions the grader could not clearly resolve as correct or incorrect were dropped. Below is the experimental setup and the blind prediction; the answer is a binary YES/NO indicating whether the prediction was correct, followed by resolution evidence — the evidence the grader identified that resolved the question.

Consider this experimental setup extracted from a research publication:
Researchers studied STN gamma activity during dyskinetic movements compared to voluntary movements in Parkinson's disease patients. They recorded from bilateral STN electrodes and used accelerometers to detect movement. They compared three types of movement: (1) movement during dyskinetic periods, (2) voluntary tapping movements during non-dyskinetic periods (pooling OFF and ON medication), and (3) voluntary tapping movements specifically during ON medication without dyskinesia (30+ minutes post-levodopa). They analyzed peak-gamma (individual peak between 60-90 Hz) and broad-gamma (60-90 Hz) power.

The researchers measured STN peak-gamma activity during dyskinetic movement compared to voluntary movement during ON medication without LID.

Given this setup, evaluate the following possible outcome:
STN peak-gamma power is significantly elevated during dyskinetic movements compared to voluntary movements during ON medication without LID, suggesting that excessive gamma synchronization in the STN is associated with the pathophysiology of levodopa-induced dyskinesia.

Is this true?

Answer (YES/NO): YES